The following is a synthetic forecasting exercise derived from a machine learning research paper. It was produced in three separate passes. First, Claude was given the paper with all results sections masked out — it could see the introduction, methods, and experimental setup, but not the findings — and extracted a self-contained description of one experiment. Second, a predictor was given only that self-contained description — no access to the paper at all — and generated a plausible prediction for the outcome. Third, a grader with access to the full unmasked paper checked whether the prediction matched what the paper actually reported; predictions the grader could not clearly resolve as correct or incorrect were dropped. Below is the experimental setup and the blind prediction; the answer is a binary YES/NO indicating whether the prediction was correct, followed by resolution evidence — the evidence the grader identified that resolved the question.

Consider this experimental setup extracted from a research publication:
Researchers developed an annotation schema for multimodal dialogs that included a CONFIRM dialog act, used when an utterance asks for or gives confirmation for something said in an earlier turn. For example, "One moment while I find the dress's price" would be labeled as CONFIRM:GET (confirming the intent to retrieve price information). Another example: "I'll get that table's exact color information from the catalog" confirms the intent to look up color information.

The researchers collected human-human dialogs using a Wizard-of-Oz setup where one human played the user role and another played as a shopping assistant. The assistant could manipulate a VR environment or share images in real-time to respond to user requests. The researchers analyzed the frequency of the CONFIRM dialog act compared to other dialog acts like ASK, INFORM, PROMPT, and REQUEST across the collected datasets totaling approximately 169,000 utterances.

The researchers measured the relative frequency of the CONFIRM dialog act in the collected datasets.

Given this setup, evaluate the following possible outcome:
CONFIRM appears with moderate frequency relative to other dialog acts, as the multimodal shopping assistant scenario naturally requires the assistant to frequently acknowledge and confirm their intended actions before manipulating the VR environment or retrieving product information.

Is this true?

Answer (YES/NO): NO